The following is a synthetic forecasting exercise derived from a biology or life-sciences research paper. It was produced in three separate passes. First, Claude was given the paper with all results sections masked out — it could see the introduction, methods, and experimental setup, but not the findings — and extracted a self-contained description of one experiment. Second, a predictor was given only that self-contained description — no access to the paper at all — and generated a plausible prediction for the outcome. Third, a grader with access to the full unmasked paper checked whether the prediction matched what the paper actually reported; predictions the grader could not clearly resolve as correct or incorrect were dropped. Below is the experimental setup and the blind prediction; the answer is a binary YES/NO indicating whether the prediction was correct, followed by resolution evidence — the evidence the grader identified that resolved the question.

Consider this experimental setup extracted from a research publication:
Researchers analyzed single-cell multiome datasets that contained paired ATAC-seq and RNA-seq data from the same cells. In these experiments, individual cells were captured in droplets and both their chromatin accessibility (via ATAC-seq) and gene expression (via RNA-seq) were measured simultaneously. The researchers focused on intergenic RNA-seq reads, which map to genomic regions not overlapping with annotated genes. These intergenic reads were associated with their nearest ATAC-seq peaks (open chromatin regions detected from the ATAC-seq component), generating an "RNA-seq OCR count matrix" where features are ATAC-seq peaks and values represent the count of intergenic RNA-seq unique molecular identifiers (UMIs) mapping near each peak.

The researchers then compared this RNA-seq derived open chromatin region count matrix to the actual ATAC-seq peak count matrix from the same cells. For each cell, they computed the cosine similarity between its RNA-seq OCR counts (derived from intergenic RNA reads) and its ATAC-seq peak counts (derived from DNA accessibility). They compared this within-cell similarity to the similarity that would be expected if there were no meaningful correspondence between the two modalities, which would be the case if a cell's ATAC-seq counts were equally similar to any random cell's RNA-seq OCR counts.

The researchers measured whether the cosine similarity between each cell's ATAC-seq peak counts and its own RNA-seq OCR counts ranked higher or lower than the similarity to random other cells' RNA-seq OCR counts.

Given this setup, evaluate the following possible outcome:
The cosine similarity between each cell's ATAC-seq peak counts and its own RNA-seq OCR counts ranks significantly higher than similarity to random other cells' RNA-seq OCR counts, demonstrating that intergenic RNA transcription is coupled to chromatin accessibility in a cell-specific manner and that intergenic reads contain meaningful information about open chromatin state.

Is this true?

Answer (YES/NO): YES